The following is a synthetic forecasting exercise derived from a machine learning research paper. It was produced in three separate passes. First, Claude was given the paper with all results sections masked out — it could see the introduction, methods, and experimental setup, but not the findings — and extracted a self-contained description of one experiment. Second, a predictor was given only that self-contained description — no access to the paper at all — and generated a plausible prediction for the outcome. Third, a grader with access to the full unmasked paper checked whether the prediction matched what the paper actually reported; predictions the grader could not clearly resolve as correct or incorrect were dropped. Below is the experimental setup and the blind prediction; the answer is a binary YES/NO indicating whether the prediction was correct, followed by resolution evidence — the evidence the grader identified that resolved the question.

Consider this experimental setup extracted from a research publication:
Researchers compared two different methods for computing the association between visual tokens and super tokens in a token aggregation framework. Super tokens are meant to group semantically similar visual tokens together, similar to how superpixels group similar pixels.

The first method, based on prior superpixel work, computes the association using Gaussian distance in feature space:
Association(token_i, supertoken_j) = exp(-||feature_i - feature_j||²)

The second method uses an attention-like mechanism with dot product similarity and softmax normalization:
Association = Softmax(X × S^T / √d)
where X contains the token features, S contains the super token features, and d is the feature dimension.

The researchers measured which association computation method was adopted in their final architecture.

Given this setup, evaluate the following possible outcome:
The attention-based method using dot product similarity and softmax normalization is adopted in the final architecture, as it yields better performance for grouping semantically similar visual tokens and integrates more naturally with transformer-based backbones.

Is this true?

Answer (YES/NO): YES